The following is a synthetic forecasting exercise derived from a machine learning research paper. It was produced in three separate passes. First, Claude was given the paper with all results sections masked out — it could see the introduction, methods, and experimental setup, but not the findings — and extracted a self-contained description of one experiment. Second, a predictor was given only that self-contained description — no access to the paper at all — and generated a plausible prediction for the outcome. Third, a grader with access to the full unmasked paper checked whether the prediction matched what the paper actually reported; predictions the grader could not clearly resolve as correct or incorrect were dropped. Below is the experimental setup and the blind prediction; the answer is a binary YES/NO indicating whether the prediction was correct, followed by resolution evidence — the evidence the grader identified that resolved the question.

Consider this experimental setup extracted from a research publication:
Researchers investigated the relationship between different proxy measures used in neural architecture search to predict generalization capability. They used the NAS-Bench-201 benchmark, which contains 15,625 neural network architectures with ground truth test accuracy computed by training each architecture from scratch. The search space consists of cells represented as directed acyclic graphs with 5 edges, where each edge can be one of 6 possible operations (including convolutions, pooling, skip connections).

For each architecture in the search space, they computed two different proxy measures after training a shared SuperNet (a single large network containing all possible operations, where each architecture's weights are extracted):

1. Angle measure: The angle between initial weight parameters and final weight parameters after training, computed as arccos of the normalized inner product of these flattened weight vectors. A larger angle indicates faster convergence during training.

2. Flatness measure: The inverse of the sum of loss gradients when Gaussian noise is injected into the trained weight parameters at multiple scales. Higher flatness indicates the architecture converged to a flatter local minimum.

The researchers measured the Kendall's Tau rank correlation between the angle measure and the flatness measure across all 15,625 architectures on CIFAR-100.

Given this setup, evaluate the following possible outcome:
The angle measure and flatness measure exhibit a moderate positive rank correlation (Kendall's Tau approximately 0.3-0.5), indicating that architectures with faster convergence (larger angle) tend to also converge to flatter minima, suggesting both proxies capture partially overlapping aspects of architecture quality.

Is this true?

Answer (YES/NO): NO